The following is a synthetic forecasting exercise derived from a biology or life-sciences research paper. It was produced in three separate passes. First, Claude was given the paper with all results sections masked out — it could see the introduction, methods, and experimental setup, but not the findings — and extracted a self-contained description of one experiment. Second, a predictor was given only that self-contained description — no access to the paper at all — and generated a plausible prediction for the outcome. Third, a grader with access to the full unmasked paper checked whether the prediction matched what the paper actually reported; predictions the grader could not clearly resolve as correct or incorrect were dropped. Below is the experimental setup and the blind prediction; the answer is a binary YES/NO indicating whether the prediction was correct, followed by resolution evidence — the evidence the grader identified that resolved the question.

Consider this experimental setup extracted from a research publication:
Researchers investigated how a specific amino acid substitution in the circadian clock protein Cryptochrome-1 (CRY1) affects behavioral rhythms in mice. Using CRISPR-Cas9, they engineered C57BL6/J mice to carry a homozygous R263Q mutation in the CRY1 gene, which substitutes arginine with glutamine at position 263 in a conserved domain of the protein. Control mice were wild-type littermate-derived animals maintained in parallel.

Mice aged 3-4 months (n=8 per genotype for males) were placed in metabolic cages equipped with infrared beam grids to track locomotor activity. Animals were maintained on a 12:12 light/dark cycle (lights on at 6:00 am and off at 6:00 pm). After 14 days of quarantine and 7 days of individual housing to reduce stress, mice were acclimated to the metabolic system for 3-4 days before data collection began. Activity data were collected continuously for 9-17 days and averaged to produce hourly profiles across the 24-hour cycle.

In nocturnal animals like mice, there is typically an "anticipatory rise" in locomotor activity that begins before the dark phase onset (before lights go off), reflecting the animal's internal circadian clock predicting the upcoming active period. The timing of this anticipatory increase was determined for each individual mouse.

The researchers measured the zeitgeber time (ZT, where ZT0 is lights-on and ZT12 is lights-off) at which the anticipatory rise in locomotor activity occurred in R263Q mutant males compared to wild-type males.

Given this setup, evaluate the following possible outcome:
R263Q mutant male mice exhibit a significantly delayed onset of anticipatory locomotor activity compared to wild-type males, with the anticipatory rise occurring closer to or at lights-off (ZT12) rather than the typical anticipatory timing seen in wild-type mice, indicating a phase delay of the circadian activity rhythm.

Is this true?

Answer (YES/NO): NO